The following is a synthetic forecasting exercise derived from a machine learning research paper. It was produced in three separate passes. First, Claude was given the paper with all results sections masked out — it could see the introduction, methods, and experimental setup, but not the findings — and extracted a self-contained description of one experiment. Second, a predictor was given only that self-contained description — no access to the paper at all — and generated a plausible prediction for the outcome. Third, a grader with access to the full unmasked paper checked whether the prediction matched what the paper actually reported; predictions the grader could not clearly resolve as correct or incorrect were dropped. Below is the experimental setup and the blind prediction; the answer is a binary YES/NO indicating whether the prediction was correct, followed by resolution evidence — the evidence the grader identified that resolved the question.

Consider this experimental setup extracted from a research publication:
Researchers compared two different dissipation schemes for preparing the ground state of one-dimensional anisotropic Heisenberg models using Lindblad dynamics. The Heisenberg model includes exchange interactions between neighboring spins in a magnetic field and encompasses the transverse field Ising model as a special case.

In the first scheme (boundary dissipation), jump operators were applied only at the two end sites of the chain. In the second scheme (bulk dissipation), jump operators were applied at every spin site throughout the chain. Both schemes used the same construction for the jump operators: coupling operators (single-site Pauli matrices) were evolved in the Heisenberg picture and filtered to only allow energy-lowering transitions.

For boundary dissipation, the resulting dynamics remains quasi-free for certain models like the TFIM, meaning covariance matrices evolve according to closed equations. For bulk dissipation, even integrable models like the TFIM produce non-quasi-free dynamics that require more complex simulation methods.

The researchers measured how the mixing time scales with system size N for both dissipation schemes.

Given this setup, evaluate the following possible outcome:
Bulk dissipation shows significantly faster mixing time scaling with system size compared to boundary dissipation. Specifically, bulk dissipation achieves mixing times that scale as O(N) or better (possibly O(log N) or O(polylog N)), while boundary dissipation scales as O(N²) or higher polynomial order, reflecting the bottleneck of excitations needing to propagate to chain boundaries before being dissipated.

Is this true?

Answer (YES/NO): YES